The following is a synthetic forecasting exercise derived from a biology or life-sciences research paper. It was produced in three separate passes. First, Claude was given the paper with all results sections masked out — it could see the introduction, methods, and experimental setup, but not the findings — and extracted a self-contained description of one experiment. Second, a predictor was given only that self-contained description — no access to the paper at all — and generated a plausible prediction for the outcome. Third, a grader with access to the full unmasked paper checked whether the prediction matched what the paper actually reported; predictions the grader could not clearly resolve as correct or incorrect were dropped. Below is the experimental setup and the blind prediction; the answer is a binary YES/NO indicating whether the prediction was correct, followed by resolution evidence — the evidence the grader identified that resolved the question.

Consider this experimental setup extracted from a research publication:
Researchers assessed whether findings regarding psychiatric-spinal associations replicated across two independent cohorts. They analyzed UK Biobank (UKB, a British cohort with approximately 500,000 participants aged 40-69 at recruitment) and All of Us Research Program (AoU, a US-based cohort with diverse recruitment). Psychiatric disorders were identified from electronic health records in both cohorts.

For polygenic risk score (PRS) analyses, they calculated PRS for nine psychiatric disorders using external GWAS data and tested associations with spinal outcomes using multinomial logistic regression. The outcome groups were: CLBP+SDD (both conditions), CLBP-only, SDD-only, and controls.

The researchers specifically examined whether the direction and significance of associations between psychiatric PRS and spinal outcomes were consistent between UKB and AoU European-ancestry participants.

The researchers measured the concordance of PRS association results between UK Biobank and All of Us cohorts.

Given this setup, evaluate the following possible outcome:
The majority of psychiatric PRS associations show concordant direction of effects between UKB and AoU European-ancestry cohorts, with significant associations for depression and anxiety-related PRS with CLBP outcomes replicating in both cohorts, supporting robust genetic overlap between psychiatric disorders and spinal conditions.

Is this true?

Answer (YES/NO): YES